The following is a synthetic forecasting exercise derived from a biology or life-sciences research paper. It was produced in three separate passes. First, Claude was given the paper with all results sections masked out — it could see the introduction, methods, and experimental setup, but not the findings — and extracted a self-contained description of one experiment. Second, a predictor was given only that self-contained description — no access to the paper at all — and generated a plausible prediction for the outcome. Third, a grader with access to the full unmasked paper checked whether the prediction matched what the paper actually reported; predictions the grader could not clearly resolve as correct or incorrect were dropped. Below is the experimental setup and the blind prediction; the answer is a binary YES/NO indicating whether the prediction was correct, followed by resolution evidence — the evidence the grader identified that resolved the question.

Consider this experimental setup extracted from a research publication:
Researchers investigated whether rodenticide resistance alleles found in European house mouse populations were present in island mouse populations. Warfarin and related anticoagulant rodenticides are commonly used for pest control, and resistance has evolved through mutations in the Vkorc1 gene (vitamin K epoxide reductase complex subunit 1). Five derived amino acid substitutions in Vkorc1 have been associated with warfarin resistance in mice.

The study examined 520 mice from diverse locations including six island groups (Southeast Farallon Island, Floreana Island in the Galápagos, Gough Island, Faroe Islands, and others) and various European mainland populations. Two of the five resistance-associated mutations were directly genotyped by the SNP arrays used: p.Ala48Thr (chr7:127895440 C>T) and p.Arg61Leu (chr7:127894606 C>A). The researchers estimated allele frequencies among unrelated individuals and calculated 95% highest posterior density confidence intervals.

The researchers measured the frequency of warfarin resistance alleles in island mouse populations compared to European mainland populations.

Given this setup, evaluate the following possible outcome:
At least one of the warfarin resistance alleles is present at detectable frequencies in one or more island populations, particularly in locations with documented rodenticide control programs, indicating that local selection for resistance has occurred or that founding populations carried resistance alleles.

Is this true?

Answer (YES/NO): NO